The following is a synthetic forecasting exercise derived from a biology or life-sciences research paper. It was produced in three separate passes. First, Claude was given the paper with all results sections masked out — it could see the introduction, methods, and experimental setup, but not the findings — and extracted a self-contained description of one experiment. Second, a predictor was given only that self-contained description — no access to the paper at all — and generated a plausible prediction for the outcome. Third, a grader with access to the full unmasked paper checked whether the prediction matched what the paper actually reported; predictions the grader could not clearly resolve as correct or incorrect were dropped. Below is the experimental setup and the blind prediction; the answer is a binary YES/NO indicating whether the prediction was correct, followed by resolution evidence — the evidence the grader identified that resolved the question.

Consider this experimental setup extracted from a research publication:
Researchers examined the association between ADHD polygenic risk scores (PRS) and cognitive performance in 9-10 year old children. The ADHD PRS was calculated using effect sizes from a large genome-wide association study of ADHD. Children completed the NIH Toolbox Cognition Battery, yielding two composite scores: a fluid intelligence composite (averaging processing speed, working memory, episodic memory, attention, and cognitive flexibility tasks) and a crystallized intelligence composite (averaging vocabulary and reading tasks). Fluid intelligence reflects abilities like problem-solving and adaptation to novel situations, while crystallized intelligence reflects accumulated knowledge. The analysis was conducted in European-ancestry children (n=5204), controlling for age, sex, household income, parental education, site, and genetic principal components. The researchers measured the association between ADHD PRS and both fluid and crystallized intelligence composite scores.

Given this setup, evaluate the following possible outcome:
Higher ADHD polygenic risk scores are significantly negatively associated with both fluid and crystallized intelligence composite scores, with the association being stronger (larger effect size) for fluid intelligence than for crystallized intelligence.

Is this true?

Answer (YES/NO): NO